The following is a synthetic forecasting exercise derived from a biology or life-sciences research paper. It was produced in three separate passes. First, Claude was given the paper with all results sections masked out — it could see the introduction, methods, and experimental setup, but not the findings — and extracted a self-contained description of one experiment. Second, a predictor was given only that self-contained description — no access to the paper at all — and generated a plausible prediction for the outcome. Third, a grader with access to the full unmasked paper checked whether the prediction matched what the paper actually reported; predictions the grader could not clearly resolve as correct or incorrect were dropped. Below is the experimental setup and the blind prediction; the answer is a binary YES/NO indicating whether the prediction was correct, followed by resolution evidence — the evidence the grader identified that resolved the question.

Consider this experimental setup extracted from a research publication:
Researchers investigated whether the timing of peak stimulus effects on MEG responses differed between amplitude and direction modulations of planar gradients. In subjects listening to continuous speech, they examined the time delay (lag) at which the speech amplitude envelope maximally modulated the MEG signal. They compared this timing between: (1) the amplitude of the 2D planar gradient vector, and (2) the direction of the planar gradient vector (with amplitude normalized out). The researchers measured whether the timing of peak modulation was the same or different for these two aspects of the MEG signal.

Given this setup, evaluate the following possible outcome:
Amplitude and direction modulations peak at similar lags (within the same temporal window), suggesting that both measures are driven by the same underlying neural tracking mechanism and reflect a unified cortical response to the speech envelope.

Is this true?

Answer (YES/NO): NO